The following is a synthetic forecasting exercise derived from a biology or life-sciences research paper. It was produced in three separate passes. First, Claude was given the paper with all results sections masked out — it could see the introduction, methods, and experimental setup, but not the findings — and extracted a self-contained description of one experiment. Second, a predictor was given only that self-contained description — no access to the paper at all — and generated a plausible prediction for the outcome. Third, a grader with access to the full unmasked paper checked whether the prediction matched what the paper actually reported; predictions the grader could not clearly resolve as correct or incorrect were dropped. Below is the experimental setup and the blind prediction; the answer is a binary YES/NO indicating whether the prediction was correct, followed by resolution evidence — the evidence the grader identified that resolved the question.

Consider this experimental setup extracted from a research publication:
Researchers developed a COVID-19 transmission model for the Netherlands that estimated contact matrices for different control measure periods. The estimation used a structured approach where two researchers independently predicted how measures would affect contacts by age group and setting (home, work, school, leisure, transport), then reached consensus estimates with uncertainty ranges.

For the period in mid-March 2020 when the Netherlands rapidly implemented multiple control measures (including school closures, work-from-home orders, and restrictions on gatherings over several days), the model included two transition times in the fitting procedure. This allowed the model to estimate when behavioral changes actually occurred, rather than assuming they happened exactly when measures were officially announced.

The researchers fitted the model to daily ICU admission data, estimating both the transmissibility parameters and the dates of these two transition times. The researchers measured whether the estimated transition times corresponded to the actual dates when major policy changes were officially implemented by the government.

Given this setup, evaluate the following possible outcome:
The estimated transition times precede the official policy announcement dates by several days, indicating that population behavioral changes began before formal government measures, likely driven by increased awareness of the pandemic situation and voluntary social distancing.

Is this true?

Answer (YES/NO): NO